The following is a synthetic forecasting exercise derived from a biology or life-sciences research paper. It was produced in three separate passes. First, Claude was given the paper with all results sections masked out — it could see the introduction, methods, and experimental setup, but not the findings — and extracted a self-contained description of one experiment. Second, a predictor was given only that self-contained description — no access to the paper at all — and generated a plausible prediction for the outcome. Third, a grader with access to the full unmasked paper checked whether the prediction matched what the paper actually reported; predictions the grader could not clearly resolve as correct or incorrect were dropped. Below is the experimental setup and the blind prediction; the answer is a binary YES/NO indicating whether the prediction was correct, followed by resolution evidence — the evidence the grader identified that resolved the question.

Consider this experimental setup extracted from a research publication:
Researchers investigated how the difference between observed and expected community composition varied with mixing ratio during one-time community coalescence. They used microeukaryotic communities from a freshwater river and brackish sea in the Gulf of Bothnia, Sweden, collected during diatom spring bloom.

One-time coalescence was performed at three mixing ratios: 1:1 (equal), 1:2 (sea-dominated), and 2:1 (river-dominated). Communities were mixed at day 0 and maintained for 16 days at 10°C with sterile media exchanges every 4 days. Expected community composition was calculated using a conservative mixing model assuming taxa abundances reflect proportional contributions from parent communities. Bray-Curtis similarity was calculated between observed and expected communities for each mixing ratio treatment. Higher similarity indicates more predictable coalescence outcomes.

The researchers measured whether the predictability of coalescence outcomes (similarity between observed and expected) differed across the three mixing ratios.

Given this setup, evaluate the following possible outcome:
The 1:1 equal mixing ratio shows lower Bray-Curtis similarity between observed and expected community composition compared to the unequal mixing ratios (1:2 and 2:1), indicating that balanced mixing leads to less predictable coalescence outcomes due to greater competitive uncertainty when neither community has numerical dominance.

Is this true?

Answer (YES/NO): NO